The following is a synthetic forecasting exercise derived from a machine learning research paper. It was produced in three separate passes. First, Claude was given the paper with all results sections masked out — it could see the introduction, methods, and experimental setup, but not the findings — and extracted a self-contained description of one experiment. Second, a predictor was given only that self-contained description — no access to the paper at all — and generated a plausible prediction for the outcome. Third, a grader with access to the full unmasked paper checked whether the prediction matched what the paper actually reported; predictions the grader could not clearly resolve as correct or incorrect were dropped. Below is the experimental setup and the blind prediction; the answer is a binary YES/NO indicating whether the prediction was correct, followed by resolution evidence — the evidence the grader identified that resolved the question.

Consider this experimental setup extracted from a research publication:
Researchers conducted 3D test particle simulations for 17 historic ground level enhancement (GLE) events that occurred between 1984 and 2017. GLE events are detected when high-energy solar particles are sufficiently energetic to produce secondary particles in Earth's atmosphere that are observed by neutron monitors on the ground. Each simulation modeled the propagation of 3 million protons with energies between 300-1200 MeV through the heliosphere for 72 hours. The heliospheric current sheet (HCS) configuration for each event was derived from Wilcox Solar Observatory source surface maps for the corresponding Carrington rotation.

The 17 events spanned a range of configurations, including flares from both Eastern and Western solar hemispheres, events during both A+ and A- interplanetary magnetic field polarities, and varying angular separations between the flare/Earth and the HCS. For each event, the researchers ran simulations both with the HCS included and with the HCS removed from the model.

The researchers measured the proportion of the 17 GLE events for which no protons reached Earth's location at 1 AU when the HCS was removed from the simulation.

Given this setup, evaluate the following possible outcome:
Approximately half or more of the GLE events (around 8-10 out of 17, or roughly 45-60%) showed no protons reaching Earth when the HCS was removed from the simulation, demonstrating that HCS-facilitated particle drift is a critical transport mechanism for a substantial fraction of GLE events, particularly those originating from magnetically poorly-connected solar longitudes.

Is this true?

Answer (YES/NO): YES